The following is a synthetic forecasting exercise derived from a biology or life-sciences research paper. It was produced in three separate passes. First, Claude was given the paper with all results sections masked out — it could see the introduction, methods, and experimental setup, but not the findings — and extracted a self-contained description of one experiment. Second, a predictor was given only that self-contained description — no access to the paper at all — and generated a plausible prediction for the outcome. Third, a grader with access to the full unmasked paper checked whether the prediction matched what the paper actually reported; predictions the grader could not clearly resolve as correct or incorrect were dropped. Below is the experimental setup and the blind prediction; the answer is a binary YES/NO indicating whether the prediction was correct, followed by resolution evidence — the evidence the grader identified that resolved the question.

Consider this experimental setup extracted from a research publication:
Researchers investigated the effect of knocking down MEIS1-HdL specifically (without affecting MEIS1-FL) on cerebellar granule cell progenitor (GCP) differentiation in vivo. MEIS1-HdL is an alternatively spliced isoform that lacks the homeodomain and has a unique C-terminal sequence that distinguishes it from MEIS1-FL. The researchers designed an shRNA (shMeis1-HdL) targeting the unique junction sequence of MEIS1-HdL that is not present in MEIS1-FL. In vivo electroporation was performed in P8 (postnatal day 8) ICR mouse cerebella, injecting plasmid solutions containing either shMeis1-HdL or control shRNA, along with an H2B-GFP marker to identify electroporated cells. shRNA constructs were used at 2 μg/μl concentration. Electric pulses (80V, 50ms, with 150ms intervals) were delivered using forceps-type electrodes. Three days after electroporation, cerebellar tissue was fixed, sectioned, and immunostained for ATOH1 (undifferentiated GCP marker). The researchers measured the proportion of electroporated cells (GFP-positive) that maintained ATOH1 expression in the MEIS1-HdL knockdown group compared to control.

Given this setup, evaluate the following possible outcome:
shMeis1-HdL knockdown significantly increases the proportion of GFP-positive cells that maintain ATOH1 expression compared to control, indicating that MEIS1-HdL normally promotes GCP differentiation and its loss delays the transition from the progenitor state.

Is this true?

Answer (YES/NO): NO